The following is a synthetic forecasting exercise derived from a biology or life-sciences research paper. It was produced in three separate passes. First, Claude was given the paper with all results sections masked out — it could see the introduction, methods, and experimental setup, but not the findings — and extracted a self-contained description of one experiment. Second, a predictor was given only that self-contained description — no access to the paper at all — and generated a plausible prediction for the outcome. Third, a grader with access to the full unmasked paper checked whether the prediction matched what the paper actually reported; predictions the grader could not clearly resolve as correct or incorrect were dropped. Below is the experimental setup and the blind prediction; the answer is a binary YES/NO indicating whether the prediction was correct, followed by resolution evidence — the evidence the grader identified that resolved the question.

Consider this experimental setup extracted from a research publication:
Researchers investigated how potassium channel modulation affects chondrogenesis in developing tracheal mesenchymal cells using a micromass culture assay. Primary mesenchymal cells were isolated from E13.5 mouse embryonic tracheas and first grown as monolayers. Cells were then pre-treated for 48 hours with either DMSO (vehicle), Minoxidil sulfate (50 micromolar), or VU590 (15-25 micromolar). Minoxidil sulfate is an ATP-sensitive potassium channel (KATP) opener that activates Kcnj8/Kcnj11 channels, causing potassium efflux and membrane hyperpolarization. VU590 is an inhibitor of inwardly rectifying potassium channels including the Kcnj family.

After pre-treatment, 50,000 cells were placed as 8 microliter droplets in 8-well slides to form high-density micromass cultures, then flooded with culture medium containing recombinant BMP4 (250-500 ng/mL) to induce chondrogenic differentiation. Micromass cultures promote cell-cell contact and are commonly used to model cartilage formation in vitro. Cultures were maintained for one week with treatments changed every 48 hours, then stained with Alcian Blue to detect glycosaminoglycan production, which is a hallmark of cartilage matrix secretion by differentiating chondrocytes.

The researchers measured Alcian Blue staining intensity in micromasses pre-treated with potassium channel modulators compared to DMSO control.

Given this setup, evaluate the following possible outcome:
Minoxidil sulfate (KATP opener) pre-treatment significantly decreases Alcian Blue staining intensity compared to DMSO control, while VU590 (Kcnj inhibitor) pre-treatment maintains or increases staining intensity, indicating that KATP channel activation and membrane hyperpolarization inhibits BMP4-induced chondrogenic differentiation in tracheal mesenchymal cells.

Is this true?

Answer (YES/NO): NO